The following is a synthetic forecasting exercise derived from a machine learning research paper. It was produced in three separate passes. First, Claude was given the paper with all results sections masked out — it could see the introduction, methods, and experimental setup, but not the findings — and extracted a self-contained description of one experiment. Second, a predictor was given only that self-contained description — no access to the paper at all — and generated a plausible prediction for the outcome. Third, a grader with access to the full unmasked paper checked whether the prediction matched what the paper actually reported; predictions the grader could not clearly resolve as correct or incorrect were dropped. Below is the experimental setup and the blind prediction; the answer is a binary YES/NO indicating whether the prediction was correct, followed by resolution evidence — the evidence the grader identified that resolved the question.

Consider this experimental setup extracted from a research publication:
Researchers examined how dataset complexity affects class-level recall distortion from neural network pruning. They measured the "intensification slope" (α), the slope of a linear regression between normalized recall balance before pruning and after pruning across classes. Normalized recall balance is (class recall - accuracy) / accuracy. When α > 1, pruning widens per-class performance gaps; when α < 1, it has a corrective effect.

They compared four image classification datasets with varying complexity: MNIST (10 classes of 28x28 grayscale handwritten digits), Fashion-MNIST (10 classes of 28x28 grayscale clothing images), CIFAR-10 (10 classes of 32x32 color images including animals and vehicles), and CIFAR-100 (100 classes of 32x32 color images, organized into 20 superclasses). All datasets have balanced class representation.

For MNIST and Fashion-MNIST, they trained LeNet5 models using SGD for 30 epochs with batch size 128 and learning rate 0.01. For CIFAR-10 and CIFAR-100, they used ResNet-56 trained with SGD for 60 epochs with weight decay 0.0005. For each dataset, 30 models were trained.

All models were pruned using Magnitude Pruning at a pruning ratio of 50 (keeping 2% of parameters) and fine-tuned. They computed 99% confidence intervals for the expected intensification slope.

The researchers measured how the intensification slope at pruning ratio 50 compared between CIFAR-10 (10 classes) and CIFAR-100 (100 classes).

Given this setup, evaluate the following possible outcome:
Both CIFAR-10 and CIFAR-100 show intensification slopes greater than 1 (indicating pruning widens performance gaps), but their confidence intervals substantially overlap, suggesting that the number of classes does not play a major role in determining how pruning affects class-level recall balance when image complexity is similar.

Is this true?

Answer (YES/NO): NO